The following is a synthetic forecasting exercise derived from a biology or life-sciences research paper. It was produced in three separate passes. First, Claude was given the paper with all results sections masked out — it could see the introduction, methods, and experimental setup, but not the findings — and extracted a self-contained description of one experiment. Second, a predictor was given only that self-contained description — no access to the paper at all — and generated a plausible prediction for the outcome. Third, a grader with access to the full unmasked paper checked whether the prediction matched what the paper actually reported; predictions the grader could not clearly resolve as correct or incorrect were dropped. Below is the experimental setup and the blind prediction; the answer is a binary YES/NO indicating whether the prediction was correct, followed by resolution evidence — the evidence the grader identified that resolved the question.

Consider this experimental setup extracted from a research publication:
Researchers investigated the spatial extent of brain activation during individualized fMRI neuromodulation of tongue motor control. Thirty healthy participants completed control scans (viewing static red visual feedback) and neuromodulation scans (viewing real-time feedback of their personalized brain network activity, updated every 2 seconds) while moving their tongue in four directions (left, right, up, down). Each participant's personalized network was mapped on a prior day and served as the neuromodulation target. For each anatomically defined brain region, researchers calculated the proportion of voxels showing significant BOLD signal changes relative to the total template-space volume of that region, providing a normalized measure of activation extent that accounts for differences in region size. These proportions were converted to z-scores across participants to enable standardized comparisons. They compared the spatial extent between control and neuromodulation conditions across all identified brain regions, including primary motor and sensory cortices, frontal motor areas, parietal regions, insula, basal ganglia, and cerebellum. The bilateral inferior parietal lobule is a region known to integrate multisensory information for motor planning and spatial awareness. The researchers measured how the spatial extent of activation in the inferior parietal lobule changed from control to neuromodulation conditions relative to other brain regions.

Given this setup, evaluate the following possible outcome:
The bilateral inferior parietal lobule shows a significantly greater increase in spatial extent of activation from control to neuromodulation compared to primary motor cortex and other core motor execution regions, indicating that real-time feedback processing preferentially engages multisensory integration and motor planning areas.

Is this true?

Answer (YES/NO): YES